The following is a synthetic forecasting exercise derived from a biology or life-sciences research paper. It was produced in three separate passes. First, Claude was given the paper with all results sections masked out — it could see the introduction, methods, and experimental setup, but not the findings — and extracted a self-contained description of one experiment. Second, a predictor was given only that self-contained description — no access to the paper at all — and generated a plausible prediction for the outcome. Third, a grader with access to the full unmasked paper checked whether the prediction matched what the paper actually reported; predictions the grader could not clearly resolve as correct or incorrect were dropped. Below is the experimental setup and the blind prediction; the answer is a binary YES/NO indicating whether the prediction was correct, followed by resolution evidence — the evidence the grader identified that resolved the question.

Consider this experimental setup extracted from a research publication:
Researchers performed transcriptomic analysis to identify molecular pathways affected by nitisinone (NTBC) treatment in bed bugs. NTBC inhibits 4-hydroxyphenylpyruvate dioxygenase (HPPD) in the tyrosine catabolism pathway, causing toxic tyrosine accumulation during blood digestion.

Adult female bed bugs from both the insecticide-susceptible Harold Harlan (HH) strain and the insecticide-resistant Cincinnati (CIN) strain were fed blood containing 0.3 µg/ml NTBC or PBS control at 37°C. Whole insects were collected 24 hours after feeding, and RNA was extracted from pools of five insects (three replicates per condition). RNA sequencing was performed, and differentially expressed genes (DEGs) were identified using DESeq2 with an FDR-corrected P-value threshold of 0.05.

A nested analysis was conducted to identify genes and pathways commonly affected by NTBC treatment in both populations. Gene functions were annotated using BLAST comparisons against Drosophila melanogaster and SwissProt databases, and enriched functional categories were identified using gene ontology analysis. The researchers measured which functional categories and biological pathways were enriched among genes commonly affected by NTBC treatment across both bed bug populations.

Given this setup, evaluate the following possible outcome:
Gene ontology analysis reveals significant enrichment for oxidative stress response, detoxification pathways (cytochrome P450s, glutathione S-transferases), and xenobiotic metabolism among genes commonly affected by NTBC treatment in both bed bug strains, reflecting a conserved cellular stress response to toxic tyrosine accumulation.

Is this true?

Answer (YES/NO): NO